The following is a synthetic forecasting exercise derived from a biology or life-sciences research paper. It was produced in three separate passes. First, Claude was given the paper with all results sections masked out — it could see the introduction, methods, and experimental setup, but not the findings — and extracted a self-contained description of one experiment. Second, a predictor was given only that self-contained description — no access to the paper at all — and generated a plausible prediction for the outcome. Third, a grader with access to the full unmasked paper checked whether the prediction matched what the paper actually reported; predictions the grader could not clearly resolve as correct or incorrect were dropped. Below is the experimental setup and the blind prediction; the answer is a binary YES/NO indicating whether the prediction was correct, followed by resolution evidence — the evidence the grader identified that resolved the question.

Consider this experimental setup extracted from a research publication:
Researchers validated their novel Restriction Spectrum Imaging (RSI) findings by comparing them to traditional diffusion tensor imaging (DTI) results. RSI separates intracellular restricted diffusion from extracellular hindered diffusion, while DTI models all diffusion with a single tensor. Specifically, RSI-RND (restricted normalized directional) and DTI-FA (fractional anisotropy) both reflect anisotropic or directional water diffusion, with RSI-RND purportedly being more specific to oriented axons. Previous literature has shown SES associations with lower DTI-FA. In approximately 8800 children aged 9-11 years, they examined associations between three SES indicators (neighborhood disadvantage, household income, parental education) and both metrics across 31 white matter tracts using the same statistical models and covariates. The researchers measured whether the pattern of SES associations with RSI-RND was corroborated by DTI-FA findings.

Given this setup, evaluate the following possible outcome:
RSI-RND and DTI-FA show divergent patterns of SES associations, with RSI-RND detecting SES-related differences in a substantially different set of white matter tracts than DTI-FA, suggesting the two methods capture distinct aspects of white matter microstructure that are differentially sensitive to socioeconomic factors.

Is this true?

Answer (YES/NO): NO